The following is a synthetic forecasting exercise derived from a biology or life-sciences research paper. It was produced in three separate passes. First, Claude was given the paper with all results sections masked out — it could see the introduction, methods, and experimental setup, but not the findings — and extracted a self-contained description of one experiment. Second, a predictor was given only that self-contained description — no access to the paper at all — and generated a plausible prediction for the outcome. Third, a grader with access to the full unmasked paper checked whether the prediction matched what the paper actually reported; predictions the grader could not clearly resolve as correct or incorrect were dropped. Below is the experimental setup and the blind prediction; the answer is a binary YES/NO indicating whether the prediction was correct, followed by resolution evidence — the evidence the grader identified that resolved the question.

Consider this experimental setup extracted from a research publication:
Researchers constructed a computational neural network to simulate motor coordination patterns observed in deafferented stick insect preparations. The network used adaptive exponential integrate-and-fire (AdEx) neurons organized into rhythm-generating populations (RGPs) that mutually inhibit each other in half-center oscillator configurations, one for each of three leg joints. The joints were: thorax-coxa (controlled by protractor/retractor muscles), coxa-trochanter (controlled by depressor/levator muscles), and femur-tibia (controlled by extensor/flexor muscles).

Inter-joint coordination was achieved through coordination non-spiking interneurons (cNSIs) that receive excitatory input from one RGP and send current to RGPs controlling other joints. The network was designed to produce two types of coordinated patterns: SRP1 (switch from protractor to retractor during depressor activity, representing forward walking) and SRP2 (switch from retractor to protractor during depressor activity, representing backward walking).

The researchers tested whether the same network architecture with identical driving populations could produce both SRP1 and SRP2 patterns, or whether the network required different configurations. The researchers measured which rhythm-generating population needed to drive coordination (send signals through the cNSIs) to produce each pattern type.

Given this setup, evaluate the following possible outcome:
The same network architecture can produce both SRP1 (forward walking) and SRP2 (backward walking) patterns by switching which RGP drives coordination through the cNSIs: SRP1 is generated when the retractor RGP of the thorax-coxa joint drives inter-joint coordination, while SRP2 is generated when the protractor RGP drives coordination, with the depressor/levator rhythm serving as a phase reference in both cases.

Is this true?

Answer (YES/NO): NO